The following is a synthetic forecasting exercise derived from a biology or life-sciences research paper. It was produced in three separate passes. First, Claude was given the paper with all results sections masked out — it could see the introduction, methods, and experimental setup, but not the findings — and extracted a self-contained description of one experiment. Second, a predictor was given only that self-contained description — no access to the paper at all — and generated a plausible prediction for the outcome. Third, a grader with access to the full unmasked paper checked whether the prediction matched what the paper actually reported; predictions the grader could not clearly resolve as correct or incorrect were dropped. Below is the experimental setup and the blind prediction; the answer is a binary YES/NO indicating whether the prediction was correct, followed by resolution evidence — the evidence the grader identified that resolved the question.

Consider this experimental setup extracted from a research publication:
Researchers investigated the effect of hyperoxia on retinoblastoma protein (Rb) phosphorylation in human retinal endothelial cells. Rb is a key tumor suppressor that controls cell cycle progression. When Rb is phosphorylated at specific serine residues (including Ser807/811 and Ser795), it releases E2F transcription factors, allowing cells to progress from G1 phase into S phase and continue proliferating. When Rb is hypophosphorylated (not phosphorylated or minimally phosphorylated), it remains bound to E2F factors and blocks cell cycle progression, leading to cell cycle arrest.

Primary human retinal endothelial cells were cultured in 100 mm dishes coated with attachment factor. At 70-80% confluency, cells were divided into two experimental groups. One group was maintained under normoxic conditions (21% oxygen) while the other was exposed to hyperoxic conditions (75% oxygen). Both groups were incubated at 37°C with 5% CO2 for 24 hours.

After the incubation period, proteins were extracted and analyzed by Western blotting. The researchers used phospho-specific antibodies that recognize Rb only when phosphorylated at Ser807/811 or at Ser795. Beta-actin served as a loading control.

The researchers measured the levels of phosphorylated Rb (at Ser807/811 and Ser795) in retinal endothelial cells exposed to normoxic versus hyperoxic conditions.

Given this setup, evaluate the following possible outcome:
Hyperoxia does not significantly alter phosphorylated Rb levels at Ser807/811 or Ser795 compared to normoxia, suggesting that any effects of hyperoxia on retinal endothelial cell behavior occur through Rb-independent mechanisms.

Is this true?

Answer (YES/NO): NO